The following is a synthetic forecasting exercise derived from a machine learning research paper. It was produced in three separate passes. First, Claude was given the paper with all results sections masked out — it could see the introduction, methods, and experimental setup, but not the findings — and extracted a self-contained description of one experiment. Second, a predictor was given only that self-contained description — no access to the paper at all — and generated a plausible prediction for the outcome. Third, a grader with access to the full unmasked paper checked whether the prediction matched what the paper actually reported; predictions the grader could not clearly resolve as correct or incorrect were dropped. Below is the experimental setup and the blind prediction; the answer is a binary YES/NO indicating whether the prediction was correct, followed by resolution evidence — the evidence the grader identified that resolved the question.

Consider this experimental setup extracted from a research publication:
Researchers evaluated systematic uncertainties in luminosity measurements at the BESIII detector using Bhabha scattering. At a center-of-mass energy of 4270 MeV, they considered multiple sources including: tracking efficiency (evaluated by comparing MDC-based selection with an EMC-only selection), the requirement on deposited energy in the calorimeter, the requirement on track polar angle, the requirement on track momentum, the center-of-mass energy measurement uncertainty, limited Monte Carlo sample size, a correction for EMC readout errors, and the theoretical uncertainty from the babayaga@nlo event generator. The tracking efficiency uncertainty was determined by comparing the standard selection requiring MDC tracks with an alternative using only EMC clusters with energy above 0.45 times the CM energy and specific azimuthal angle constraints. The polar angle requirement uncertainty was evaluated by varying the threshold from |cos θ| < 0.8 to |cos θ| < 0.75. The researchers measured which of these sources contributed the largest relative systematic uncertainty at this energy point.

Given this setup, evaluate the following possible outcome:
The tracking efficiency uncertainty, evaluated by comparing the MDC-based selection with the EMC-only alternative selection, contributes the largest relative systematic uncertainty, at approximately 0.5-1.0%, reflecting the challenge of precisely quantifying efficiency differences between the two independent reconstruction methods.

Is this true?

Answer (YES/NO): NO